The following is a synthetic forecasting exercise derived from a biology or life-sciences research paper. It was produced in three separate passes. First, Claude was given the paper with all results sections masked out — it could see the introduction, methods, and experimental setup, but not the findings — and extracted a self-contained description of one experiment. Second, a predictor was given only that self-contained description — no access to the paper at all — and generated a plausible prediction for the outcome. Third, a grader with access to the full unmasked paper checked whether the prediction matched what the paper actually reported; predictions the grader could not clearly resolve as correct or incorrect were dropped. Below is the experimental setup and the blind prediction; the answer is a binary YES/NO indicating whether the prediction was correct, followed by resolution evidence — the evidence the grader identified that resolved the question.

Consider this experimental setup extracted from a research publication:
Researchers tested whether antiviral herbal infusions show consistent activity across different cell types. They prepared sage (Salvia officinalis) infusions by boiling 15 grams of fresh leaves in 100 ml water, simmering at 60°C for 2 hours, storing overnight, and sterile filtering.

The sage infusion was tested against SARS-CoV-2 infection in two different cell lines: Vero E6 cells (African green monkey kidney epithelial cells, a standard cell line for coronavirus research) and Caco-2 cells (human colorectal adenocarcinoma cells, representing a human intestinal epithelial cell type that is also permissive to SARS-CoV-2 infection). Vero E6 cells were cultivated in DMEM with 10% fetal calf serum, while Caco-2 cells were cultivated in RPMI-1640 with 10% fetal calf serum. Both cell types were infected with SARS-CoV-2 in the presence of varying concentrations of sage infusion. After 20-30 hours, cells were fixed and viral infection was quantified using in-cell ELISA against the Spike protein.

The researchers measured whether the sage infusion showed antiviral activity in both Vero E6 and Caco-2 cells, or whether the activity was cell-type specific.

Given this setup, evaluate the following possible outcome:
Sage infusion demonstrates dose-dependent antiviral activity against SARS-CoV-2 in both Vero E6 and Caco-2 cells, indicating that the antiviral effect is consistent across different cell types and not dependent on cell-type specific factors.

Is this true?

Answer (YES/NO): YES